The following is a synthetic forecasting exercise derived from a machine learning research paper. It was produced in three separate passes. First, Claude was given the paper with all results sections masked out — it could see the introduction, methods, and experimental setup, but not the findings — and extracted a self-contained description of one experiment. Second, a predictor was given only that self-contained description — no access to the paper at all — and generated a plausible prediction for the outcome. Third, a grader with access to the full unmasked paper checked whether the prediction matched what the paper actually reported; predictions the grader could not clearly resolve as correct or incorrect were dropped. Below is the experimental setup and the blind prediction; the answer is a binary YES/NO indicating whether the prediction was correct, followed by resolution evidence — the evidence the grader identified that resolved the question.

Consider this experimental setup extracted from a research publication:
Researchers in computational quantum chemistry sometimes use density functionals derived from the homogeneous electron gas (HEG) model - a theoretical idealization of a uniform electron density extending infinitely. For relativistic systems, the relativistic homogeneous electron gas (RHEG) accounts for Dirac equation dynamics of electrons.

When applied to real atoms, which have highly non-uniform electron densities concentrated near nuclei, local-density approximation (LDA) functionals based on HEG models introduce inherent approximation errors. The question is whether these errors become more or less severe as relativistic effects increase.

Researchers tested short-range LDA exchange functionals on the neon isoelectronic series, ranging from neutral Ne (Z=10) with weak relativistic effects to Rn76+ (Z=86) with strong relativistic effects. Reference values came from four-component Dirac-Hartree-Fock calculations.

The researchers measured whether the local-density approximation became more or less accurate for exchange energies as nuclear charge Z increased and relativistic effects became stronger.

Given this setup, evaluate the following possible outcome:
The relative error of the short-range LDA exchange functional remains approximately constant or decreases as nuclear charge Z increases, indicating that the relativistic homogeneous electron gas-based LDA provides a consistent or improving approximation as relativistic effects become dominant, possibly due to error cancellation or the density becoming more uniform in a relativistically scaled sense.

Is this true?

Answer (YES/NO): NO